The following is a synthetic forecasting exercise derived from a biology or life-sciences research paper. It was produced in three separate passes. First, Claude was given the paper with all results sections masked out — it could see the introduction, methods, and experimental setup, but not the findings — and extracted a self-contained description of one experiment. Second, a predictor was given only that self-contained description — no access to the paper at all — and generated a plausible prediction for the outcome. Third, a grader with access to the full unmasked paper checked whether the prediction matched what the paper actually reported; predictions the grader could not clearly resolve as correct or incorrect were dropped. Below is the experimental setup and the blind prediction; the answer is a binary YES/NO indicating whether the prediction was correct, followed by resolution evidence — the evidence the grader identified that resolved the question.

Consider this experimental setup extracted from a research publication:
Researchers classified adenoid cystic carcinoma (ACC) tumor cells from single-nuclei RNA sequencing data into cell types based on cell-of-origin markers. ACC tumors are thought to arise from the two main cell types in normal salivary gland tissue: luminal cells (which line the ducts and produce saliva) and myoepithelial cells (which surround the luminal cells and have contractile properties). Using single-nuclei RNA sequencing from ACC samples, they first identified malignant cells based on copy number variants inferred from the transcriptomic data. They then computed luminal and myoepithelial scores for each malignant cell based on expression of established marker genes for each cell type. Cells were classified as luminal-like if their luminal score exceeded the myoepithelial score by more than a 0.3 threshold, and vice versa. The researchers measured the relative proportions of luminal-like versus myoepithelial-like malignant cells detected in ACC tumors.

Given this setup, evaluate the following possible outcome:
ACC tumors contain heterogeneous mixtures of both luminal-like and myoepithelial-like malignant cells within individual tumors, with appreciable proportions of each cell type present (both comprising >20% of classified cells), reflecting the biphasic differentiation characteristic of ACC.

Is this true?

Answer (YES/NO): NO